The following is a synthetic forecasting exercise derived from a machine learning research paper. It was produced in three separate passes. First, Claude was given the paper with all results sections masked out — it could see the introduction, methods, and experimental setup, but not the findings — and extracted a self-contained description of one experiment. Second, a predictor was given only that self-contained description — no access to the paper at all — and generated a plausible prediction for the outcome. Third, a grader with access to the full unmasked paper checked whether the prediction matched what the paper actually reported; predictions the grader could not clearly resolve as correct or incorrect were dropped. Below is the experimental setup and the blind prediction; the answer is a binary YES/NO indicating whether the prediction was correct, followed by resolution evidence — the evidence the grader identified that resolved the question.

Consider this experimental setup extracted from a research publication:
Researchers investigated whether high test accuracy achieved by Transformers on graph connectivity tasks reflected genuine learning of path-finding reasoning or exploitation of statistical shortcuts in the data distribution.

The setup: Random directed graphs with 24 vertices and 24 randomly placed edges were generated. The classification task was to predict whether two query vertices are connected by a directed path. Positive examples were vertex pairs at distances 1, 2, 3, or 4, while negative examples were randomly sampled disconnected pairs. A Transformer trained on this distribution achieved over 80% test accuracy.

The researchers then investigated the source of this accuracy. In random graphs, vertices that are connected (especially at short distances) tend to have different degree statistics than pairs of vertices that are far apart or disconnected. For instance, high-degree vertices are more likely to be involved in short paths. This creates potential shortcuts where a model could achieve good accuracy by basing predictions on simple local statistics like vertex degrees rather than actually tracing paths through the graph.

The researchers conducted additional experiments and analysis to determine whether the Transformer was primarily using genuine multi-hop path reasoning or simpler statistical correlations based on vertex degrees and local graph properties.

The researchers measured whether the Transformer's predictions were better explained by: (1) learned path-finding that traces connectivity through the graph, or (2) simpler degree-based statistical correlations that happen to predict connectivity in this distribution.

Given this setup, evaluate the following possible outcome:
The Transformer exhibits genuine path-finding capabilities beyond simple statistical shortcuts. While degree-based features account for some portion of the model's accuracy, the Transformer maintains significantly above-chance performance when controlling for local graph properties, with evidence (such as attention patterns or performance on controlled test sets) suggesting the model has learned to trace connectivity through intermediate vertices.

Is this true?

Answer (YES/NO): NO